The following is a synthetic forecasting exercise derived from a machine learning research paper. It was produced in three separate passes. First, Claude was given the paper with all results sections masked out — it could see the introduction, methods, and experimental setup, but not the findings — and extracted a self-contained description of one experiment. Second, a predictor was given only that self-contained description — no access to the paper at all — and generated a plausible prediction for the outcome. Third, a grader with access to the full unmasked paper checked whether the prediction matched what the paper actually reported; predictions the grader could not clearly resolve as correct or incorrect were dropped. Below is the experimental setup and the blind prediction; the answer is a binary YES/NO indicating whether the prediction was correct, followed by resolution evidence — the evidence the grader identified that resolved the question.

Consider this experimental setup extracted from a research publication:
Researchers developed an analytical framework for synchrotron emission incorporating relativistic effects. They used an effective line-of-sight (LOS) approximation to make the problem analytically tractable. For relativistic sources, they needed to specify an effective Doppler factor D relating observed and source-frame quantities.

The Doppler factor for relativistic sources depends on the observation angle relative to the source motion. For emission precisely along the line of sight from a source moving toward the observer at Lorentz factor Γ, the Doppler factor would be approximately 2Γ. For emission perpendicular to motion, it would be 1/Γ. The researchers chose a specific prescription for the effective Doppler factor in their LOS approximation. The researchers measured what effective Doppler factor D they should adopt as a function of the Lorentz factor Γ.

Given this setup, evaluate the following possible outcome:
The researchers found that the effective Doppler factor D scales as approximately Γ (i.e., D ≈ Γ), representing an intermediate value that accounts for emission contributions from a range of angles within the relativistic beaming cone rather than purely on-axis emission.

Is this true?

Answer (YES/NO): YES